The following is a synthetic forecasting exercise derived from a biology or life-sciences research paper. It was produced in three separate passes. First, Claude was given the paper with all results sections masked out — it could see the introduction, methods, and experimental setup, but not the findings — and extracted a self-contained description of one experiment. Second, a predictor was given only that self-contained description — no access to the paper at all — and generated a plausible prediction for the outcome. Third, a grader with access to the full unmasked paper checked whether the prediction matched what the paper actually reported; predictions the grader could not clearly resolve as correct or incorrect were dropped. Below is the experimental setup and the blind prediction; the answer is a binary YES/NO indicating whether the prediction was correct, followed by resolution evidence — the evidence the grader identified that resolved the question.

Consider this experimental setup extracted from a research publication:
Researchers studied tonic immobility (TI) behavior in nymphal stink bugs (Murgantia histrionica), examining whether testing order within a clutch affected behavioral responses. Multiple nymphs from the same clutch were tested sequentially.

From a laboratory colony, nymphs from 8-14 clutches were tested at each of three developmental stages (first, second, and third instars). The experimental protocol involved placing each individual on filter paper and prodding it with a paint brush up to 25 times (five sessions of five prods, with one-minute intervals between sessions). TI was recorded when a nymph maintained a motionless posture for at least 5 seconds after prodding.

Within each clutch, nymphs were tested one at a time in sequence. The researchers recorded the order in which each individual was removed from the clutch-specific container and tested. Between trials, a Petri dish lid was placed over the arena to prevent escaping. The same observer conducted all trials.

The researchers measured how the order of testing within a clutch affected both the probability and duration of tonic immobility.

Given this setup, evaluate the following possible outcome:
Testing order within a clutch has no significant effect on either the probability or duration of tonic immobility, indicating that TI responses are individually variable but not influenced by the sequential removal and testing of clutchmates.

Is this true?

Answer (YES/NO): NO